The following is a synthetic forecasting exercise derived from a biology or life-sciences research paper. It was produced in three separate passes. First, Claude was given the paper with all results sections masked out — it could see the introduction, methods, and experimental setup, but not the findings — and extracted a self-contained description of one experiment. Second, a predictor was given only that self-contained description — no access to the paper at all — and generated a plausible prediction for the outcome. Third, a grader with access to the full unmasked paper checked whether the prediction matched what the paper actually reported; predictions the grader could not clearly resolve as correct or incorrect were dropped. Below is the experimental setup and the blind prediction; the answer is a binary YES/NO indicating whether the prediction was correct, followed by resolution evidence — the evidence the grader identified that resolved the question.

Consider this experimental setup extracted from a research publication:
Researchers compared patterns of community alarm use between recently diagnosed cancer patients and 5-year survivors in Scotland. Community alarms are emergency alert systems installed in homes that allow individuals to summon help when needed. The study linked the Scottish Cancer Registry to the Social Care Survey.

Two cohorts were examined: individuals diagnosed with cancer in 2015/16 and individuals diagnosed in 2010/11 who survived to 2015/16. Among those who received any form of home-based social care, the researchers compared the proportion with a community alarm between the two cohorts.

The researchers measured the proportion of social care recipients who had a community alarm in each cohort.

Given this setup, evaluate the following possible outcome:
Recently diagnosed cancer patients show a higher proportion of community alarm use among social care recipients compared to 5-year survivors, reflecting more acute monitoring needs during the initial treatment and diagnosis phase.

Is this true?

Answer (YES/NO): NO